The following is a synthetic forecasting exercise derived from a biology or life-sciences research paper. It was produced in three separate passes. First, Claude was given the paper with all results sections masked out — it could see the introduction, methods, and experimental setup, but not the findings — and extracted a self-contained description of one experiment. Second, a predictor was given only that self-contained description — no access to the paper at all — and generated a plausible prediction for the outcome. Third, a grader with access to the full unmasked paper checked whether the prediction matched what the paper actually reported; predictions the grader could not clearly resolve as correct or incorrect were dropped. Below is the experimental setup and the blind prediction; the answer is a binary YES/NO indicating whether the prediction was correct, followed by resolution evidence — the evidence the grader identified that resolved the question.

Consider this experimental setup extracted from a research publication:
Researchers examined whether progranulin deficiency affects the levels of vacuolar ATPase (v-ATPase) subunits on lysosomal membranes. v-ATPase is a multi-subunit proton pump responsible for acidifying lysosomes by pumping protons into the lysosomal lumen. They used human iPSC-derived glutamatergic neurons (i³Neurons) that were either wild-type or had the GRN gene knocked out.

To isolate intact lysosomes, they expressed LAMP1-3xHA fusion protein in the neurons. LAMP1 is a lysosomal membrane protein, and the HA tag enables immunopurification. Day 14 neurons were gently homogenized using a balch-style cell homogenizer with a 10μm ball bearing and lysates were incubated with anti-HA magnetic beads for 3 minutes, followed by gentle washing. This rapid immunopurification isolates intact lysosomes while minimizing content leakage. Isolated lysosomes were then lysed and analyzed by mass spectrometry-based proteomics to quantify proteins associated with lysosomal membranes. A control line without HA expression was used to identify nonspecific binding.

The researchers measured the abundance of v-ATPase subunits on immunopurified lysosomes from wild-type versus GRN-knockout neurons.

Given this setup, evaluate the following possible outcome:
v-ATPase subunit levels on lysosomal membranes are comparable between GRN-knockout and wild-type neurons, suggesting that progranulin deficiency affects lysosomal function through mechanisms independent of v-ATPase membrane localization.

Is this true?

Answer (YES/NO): NO